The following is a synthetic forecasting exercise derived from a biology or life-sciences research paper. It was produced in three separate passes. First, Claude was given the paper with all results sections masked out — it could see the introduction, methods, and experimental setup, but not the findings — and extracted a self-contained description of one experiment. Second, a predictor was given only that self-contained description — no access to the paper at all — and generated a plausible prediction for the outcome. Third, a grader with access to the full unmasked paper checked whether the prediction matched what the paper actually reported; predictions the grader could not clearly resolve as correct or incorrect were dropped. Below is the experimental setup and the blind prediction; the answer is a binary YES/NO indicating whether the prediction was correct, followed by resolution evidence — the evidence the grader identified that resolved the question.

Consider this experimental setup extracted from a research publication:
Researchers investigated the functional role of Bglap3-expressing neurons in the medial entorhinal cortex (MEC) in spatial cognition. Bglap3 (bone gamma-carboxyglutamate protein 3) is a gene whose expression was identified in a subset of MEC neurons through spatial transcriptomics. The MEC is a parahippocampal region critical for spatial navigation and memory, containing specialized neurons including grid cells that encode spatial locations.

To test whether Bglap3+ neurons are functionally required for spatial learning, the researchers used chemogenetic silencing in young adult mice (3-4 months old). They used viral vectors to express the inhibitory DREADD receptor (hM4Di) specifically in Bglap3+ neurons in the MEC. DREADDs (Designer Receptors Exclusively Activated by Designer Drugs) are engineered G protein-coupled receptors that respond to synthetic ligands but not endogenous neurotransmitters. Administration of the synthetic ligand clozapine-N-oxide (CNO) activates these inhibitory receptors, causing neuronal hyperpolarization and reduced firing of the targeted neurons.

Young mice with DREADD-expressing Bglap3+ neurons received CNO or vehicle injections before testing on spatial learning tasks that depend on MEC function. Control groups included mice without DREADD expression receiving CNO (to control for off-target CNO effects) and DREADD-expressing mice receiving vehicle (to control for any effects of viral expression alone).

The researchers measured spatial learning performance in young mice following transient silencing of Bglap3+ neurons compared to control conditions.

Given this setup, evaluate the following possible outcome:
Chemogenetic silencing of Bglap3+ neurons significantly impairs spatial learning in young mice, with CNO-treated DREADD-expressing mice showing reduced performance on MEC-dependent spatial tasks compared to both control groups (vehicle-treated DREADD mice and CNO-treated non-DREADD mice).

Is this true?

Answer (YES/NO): NO